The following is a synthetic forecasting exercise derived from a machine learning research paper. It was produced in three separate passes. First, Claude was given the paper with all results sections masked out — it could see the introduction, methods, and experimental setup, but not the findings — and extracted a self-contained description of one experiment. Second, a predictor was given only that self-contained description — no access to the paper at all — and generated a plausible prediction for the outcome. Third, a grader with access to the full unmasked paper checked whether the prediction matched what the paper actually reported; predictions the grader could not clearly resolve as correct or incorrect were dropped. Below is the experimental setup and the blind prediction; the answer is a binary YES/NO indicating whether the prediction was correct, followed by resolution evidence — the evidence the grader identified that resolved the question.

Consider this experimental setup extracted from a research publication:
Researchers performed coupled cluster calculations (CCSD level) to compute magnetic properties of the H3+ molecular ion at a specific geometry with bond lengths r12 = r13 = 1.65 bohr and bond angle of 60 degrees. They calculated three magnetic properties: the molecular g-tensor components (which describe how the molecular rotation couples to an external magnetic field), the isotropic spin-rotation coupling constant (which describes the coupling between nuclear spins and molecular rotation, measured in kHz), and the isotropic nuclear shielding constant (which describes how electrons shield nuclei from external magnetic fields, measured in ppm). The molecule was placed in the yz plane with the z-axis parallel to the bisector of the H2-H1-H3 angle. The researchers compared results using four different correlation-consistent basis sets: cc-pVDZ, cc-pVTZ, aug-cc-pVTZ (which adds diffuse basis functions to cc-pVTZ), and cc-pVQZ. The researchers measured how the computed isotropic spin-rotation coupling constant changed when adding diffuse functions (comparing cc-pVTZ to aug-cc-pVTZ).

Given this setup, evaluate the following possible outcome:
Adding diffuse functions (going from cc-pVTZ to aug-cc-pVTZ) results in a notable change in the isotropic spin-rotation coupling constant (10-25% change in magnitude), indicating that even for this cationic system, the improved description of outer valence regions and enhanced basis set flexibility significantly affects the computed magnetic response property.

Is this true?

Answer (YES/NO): NO